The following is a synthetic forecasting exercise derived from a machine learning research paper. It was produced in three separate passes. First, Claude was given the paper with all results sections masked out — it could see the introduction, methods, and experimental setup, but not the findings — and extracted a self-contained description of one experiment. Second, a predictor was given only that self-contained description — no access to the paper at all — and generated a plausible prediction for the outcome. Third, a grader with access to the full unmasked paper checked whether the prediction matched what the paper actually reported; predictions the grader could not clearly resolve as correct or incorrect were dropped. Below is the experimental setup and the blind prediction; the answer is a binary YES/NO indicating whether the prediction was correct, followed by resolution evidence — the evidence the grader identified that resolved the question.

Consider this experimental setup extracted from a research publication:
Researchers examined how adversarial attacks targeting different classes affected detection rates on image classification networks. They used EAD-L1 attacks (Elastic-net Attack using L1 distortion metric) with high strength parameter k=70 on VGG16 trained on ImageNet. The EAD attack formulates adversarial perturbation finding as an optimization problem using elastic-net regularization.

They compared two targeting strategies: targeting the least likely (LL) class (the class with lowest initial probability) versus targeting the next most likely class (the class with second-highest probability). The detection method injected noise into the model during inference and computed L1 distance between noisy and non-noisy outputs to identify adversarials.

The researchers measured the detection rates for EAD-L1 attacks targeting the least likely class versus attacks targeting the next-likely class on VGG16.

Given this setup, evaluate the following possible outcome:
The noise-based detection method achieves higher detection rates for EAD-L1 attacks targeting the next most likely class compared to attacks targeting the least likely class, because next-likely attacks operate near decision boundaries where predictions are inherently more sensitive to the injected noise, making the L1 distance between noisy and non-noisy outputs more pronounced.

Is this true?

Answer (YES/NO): NO